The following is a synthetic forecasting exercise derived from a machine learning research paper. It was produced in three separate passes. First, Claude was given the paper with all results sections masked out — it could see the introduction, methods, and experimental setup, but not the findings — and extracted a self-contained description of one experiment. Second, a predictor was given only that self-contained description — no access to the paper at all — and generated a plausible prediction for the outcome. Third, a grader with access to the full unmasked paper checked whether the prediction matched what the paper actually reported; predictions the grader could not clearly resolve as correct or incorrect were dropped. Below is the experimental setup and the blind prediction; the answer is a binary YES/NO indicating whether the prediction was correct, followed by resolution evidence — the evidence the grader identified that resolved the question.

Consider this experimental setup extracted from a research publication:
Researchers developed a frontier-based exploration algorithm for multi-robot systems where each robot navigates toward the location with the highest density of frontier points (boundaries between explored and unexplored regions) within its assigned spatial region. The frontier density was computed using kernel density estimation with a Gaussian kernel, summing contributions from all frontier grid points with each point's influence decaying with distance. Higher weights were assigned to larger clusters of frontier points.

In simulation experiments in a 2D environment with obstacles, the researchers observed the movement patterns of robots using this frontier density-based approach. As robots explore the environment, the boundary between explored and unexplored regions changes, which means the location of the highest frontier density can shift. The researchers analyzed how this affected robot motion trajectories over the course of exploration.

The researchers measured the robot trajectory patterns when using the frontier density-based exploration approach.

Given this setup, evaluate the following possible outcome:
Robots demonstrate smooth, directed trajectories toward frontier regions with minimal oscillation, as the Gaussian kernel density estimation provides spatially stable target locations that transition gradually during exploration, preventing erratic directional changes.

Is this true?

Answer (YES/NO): NO